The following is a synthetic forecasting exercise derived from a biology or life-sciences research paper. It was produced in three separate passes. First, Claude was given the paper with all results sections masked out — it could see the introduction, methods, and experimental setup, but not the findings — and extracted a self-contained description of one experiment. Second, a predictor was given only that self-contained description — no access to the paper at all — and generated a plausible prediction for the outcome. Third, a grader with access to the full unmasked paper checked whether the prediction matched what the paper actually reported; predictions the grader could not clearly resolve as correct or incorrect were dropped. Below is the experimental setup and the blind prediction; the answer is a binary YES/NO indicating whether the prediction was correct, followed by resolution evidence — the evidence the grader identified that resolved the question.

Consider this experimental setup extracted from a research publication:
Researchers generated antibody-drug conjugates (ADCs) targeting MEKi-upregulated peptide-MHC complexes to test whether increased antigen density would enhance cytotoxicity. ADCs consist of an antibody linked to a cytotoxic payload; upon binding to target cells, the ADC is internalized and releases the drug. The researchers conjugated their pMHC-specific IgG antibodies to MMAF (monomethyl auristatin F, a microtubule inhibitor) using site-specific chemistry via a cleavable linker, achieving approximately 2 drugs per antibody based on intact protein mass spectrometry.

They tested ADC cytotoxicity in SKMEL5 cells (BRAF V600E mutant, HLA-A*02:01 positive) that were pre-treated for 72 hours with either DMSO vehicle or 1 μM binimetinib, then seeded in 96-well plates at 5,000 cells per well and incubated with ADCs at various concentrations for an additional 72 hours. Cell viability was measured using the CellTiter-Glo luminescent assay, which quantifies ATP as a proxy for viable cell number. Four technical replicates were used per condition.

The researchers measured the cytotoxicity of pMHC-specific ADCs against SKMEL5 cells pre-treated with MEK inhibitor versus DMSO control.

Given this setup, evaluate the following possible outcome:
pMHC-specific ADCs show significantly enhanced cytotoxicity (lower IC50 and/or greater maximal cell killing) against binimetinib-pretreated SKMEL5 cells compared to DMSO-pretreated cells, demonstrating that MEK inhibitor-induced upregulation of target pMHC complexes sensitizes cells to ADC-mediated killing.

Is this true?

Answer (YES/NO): YES